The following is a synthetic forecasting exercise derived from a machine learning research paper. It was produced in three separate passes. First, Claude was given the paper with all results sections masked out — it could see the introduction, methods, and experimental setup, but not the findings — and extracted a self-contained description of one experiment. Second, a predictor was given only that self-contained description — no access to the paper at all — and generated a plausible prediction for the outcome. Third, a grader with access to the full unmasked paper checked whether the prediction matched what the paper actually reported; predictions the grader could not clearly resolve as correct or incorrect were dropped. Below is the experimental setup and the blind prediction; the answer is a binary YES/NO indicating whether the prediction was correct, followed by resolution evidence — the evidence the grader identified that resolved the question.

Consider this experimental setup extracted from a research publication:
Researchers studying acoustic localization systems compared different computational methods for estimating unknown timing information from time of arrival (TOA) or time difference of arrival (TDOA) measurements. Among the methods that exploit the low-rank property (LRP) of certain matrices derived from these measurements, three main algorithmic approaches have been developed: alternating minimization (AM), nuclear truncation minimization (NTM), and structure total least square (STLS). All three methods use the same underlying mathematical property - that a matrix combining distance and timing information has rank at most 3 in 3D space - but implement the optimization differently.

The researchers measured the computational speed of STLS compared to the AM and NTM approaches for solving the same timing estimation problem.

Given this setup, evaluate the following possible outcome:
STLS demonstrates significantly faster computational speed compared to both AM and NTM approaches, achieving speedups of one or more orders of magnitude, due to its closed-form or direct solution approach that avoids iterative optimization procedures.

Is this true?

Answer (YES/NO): YES